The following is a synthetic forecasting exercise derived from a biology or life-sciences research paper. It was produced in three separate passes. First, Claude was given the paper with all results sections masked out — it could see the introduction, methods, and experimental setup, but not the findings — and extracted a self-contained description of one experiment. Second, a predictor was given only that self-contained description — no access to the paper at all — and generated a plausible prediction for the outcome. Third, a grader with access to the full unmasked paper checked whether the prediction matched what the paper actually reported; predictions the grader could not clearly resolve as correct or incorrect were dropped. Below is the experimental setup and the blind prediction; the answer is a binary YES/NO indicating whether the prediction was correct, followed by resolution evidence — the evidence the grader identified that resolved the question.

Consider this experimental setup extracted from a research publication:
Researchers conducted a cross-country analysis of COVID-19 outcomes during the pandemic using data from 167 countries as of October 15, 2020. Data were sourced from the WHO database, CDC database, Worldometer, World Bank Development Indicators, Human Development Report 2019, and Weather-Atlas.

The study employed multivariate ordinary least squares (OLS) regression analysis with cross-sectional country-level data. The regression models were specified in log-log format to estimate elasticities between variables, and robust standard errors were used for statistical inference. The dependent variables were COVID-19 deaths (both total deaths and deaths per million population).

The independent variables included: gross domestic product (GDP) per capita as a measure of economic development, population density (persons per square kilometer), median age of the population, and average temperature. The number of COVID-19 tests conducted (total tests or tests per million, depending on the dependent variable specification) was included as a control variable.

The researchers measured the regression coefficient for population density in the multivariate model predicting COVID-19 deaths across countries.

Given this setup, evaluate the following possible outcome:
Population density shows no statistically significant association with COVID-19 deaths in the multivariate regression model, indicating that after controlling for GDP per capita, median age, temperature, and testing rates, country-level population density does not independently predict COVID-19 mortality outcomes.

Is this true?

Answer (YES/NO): NO